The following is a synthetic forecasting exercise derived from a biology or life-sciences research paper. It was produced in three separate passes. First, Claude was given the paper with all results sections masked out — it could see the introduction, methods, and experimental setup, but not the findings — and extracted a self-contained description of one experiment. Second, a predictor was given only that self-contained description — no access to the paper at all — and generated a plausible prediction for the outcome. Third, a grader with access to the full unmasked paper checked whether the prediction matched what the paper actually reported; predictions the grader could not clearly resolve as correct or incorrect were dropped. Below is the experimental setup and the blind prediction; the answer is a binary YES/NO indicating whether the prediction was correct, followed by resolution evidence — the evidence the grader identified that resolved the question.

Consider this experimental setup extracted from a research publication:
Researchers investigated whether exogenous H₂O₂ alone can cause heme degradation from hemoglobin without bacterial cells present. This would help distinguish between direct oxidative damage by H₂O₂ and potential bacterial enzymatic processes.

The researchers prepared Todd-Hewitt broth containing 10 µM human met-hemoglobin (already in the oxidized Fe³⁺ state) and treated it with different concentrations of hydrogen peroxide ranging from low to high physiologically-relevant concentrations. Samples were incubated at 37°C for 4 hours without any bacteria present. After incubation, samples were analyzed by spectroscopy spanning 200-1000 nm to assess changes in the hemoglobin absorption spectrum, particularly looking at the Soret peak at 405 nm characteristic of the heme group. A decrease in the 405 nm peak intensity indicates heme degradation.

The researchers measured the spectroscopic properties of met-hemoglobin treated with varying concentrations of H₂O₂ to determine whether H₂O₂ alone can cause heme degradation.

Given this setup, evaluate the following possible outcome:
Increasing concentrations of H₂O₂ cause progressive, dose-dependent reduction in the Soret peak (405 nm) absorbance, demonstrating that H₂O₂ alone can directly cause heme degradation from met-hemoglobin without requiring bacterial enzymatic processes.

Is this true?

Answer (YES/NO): YES